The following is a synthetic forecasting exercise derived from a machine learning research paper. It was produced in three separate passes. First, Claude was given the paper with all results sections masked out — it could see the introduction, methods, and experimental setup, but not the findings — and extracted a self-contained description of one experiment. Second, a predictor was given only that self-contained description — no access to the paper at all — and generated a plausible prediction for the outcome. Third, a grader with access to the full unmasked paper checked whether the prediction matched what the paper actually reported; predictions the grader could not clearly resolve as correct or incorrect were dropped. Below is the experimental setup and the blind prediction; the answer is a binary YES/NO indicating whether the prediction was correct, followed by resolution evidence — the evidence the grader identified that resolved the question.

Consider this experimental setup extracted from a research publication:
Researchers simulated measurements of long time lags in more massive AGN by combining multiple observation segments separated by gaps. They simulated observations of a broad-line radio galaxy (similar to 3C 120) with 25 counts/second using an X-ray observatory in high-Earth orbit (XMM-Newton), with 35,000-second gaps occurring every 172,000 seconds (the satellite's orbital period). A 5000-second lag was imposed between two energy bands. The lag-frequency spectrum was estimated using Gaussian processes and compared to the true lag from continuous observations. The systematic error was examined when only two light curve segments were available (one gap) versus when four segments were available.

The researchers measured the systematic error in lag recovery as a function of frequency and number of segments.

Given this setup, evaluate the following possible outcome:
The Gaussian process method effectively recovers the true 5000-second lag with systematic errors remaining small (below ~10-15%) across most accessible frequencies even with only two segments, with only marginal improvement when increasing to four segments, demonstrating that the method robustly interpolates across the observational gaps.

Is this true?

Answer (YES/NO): NO